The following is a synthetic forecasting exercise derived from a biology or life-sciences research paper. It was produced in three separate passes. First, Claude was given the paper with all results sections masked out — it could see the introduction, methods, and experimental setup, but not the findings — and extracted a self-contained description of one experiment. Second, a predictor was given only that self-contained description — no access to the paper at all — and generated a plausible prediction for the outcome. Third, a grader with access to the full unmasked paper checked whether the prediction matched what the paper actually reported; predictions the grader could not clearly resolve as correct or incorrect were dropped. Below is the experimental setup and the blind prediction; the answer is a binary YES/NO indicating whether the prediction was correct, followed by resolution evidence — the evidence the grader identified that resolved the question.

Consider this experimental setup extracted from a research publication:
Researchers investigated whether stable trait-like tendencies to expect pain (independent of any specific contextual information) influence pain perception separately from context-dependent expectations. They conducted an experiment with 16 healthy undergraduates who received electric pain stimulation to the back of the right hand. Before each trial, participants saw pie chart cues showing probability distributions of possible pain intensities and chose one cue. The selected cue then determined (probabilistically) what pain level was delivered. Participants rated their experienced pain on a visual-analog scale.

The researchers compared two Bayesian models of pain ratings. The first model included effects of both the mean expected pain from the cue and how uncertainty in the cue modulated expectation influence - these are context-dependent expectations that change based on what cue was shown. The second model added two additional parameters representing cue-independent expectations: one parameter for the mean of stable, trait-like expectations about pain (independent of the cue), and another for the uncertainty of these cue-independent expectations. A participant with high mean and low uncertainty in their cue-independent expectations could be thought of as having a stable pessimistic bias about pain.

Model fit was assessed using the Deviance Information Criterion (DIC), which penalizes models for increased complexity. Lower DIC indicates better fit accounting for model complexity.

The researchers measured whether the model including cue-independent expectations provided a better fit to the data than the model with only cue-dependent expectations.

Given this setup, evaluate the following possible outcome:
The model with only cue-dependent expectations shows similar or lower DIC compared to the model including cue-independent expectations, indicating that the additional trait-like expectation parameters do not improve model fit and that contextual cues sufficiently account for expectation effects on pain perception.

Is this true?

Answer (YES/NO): NO